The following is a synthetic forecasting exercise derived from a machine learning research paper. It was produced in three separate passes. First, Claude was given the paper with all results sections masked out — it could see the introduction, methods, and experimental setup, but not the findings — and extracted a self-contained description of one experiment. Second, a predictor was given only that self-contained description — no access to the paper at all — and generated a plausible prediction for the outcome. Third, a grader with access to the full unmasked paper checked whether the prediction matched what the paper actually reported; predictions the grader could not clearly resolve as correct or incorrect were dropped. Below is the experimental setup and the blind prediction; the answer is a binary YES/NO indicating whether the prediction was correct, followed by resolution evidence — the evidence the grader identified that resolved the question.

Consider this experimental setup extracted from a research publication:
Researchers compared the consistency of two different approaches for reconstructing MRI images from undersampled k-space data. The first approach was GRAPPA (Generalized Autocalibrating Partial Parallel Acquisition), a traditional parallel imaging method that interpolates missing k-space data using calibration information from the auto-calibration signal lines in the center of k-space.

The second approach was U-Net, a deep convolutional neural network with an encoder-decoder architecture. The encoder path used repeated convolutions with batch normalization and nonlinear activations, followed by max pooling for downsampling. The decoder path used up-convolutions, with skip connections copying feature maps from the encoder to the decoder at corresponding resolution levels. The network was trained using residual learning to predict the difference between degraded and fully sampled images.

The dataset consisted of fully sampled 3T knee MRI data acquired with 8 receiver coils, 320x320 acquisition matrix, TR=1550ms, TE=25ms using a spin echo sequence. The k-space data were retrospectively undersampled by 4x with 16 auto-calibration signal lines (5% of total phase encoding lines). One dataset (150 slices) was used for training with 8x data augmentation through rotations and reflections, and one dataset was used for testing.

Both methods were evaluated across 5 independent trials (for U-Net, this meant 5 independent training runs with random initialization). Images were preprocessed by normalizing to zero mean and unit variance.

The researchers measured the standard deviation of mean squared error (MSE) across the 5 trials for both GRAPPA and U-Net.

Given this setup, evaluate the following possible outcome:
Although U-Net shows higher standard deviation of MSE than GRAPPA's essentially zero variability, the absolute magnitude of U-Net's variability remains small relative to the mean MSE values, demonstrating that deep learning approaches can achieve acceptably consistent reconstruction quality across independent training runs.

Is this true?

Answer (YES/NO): NO